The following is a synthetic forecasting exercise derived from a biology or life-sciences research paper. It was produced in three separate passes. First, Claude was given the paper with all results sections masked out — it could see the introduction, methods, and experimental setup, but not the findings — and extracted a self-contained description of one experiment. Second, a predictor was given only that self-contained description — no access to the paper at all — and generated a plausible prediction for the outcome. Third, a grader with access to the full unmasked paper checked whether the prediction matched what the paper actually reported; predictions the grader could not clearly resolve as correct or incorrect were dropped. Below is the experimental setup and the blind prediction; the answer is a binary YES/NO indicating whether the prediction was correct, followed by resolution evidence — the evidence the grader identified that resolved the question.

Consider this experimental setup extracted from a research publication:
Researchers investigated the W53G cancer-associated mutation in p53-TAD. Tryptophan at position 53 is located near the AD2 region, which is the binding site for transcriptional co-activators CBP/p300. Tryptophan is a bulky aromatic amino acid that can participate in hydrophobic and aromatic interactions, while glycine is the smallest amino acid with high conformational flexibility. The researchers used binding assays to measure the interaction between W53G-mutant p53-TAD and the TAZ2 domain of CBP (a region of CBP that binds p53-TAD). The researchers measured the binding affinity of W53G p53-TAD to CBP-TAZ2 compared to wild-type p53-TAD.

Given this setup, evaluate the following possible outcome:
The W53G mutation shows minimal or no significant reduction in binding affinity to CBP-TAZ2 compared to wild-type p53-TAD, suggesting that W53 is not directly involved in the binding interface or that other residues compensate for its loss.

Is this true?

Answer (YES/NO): NO